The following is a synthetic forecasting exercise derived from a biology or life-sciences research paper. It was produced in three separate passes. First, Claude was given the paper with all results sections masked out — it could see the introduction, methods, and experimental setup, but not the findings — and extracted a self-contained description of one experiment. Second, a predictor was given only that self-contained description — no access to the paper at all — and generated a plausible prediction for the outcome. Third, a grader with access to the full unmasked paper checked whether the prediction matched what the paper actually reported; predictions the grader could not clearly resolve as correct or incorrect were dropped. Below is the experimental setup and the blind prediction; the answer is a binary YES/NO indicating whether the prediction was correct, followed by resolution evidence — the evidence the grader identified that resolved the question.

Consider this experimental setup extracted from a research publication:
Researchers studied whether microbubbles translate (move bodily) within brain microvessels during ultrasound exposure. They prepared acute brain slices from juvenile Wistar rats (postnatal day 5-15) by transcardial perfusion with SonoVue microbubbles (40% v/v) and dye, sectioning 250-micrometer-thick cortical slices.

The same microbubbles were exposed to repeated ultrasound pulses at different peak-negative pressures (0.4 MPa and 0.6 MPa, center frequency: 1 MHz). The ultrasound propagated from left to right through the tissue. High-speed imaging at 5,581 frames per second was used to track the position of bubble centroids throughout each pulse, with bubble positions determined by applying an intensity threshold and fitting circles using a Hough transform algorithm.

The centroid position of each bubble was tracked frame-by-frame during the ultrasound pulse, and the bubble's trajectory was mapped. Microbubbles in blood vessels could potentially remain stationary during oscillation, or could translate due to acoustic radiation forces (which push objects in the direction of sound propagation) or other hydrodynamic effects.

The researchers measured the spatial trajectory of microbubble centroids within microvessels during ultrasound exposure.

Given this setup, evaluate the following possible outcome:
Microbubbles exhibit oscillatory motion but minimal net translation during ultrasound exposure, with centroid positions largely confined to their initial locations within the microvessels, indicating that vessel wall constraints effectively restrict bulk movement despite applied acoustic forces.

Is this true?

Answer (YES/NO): NO